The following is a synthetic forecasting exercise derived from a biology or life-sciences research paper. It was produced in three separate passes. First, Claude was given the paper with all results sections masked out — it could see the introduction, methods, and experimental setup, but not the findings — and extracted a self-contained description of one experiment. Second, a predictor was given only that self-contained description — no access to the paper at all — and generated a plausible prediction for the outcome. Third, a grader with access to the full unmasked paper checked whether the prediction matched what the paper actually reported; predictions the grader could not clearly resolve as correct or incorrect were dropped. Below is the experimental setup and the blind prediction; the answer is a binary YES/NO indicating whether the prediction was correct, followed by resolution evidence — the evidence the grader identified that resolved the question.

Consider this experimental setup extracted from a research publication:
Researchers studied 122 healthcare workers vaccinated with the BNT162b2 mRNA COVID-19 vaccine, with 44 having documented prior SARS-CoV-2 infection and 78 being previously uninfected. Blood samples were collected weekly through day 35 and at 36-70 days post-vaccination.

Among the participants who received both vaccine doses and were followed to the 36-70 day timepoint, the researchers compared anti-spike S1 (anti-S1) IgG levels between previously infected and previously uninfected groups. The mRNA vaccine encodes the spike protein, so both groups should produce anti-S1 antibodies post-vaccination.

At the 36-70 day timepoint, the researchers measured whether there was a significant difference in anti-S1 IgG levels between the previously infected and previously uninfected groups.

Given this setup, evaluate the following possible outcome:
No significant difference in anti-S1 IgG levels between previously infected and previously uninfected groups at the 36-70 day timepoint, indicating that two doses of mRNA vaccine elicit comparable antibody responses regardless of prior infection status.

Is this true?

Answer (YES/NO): NO